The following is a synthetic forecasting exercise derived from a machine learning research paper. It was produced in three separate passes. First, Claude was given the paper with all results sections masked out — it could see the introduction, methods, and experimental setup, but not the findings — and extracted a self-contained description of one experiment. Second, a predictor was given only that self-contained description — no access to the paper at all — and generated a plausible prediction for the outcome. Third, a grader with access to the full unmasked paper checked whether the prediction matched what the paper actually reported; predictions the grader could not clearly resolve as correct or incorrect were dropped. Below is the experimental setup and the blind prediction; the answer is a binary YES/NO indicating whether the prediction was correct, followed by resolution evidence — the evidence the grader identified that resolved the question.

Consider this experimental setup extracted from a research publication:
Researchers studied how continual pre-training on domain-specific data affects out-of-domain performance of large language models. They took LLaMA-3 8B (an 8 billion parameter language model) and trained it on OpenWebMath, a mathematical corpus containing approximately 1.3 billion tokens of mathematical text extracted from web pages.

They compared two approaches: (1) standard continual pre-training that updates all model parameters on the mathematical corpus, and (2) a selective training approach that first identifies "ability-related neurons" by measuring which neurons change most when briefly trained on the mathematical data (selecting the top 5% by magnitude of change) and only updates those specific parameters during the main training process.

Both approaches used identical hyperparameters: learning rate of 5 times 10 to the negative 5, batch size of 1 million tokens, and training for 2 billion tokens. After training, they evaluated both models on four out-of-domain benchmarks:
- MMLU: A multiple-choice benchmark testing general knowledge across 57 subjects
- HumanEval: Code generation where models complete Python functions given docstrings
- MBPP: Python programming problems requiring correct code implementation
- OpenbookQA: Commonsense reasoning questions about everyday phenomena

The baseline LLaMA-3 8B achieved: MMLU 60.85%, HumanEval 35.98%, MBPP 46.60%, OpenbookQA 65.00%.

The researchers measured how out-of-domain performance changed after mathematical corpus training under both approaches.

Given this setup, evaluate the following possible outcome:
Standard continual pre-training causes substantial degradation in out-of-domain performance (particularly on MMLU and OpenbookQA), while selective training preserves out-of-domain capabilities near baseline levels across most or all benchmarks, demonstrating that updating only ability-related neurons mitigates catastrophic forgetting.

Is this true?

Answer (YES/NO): NO